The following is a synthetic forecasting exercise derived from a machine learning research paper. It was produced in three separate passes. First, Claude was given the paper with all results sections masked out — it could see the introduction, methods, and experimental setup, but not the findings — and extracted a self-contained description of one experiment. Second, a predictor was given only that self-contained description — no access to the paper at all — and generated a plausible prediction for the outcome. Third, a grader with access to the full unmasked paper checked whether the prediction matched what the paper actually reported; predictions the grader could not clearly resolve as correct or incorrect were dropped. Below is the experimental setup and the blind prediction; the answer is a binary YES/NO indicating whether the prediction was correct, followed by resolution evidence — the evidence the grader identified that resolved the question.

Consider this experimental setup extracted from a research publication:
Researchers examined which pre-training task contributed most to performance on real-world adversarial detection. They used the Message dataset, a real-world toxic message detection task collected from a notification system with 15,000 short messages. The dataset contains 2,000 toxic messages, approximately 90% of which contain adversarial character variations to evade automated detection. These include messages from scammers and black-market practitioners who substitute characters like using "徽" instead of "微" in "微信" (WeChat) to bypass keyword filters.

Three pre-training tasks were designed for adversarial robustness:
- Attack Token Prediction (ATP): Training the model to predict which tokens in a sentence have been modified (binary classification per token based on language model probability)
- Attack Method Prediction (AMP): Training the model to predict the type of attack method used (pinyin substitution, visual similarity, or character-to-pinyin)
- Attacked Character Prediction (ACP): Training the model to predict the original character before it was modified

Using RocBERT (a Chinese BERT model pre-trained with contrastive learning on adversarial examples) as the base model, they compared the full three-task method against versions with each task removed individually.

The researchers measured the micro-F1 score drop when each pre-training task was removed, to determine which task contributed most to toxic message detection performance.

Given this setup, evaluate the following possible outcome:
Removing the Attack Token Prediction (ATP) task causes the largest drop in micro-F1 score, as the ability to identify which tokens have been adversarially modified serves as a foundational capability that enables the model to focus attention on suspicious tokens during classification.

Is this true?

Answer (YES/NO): YES